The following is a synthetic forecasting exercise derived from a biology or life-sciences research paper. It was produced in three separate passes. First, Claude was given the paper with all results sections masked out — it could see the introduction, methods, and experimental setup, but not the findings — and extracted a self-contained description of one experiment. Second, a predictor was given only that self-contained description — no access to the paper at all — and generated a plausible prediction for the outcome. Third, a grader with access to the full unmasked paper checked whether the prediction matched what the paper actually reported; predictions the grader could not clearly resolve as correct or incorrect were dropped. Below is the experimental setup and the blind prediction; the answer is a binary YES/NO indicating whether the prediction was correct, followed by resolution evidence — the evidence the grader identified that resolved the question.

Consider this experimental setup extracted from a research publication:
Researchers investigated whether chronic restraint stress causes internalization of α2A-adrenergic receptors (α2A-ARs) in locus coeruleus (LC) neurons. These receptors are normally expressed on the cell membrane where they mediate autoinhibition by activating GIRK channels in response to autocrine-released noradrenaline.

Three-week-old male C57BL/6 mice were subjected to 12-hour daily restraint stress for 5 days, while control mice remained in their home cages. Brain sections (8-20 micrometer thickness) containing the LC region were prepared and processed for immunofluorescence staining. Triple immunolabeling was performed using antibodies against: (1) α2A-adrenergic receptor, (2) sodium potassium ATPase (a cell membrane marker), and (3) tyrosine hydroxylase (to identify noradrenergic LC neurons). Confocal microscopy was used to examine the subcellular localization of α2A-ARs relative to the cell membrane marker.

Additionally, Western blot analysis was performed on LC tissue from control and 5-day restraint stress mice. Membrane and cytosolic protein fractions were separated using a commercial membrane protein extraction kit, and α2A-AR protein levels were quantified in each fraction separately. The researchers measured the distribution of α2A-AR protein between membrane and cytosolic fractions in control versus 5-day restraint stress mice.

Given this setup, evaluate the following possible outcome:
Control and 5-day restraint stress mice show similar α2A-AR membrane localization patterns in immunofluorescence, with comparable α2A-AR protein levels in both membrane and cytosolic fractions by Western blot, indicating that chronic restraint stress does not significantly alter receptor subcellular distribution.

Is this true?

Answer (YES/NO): NO